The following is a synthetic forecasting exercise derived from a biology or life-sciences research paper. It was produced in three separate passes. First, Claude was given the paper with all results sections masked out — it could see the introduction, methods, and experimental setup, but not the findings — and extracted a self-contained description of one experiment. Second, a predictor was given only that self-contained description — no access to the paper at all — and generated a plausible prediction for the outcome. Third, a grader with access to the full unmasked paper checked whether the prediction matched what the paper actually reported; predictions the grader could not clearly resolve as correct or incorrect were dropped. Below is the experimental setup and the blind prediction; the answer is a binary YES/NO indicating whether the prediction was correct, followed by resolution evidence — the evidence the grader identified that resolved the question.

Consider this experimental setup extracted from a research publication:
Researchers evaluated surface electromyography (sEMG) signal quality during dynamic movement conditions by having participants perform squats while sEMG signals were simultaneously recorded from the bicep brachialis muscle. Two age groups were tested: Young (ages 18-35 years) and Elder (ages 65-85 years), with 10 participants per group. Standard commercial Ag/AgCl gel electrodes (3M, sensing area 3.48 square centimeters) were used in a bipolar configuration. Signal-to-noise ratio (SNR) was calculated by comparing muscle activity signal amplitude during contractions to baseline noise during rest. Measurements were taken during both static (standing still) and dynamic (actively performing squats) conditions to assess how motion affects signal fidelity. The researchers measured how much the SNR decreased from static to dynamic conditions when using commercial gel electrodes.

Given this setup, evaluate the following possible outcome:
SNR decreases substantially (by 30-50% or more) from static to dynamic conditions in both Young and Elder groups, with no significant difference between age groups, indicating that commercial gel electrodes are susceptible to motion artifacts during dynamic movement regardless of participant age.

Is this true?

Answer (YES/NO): YES